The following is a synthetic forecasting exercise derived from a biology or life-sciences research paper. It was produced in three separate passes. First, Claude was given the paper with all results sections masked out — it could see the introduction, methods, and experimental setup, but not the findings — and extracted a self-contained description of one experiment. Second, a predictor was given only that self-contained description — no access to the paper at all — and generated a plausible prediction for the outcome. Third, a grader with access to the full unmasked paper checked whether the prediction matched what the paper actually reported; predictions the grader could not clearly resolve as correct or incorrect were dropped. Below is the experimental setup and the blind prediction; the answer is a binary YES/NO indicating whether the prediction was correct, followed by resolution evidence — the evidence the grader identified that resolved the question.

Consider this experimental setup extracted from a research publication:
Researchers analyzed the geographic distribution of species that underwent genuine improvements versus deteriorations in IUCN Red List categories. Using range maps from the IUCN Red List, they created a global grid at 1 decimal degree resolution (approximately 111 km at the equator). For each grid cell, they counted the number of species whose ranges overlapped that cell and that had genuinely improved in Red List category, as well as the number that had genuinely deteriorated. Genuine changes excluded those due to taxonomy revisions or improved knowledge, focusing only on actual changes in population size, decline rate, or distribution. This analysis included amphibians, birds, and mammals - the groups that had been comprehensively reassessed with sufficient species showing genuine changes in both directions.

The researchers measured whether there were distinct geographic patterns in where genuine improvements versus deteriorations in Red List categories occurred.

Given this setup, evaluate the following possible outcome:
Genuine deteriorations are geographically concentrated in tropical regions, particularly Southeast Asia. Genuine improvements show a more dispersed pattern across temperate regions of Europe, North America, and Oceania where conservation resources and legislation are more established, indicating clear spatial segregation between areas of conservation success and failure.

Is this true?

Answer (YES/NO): NO